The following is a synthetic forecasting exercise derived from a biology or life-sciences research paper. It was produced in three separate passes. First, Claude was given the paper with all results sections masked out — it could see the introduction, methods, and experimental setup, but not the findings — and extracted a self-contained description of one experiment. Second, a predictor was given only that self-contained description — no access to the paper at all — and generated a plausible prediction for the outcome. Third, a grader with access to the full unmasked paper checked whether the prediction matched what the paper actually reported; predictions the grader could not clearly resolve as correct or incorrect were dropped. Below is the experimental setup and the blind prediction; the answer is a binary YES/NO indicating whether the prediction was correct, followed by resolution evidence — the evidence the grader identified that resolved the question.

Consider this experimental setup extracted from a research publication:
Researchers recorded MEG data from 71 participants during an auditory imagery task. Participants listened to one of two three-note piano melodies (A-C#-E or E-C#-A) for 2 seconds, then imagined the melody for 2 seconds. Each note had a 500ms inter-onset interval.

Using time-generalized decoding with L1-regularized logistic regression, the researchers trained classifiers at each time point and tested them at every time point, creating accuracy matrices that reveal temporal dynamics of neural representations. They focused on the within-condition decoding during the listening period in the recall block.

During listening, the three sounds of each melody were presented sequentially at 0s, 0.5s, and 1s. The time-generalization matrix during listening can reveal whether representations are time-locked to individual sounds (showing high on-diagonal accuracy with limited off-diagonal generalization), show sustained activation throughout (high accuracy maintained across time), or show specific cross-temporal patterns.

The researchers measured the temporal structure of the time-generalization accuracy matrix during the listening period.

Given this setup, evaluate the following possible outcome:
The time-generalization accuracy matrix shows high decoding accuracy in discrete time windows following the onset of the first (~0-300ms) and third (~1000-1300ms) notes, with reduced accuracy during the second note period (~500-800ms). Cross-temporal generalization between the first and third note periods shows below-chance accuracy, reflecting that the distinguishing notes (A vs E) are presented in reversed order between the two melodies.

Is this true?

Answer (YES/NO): YES